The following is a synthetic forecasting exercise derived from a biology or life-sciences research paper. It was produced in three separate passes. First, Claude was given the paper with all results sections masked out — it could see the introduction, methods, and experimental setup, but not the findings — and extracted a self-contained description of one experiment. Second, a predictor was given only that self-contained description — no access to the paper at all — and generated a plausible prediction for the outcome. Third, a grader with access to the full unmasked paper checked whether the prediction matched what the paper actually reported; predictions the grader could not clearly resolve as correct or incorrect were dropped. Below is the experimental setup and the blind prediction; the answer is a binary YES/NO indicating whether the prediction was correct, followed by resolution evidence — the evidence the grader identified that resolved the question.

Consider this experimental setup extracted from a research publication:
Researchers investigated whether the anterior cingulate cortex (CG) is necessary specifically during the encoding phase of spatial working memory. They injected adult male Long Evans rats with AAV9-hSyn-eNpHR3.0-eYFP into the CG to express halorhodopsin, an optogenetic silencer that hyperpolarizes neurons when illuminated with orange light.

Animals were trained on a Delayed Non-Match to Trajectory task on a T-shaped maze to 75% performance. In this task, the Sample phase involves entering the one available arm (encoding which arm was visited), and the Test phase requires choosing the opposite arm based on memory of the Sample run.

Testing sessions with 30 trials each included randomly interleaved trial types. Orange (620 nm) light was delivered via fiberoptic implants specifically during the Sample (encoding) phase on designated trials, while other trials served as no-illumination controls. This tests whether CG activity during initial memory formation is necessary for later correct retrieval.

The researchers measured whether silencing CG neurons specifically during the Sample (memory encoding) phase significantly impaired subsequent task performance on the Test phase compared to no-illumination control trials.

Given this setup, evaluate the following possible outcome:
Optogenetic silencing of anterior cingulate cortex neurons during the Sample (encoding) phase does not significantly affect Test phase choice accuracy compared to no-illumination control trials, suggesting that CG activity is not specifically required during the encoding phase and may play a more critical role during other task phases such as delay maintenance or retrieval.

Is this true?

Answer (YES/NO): YES